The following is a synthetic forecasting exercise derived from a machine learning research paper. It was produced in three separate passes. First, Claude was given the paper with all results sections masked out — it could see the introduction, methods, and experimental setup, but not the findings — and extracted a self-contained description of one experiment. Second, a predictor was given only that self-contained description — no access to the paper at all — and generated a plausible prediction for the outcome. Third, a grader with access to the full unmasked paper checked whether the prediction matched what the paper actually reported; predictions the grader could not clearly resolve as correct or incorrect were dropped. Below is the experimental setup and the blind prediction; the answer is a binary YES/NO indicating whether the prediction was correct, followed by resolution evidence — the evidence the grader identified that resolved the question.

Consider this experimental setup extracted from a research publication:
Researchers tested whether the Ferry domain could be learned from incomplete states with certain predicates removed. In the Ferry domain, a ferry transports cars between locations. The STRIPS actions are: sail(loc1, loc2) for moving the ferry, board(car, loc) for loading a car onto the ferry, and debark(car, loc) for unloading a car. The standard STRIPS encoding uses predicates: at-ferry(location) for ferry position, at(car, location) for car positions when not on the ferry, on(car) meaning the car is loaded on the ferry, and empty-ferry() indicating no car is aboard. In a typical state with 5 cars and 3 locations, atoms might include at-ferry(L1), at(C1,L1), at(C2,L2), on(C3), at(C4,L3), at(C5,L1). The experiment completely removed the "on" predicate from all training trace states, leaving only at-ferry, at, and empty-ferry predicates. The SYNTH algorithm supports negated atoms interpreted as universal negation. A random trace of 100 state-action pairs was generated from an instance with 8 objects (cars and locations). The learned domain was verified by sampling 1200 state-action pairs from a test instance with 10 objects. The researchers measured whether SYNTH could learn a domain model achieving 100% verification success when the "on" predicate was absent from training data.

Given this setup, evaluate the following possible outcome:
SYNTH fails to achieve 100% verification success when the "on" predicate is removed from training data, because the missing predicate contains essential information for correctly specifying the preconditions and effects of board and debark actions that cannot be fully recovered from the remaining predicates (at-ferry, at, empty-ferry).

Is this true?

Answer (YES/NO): NO